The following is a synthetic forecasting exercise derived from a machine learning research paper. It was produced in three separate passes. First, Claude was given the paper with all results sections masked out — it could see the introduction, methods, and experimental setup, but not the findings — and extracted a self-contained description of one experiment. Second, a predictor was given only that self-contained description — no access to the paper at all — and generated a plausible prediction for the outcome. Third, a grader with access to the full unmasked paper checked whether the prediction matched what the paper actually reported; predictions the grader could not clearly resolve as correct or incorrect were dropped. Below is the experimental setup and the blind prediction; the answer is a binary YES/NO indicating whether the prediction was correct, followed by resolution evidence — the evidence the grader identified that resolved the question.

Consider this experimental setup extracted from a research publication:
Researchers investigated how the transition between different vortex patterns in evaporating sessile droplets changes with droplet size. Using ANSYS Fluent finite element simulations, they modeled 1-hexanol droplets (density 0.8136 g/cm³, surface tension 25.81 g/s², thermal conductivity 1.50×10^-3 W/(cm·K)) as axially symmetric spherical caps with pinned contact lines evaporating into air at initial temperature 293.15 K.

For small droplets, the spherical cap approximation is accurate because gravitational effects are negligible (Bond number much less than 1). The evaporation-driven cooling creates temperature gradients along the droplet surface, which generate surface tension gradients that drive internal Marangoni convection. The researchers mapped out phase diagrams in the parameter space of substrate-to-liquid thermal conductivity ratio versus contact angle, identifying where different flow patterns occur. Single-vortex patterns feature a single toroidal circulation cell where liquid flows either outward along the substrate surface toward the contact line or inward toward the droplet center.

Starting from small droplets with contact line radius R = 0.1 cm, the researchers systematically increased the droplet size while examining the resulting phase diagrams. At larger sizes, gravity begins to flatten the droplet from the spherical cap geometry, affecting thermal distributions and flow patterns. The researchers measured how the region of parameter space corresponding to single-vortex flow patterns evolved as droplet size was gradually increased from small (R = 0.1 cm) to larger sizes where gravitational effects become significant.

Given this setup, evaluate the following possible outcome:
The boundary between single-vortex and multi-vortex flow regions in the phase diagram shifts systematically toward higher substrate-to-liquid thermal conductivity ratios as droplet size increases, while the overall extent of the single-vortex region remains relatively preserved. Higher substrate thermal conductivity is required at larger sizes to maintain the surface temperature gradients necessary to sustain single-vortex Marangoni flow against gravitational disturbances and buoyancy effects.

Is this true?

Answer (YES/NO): NO